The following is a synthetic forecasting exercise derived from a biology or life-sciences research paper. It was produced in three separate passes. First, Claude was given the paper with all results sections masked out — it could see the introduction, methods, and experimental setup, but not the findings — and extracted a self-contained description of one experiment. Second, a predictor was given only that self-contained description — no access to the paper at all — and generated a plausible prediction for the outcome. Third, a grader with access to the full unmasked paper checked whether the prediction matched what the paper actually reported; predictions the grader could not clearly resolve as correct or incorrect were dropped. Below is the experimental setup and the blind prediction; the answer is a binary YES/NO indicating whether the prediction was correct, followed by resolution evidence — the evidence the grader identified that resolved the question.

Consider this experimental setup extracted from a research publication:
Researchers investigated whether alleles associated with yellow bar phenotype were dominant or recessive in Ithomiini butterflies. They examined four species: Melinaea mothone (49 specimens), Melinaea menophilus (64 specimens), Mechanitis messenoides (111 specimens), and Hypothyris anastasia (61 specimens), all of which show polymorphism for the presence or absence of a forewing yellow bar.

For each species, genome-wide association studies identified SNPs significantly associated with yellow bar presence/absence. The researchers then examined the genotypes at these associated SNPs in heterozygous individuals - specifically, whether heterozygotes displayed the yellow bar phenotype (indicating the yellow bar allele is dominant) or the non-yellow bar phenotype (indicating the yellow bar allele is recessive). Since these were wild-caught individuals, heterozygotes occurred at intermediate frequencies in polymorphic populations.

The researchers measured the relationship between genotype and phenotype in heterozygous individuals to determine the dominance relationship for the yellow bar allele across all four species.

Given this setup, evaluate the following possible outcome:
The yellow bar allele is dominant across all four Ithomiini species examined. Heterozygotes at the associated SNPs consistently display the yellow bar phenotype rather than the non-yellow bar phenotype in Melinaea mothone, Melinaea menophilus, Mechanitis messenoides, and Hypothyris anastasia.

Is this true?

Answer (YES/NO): NO